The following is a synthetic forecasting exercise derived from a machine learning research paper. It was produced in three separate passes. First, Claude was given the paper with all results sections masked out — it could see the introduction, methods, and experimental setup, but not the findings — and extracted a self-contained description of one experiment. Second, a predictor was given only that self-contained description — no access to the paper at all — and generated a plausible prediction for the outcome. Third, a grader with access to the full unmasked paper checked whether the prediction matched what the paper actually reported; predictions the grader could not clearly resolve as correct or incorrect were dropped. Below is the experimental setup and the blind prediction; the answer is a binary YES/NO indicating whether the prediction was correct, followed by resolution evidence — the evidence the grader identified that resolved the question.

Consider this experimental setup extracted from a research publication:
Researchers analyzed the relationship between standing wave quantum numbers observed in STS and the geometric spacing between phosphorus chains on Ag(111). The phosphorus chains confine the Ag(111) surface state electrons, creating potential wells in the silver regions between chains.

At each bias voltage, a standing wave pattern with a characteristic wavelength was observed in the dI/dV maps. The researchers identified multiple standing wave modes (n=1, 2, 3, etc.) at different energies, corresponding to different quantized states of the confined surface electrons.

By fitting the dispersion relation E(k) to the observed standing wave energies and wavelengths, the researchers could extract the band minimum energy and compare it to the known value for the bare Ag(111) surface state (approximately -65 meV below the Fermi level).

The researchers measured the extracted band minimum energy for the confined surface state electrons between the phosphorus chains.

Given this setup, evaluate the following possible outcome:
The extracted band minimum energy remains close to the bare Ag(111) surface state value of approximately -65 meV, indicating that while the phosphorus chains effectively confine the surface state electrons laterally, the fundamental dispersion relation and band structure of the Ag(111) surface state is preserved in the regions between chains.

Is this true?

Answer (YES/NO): NO